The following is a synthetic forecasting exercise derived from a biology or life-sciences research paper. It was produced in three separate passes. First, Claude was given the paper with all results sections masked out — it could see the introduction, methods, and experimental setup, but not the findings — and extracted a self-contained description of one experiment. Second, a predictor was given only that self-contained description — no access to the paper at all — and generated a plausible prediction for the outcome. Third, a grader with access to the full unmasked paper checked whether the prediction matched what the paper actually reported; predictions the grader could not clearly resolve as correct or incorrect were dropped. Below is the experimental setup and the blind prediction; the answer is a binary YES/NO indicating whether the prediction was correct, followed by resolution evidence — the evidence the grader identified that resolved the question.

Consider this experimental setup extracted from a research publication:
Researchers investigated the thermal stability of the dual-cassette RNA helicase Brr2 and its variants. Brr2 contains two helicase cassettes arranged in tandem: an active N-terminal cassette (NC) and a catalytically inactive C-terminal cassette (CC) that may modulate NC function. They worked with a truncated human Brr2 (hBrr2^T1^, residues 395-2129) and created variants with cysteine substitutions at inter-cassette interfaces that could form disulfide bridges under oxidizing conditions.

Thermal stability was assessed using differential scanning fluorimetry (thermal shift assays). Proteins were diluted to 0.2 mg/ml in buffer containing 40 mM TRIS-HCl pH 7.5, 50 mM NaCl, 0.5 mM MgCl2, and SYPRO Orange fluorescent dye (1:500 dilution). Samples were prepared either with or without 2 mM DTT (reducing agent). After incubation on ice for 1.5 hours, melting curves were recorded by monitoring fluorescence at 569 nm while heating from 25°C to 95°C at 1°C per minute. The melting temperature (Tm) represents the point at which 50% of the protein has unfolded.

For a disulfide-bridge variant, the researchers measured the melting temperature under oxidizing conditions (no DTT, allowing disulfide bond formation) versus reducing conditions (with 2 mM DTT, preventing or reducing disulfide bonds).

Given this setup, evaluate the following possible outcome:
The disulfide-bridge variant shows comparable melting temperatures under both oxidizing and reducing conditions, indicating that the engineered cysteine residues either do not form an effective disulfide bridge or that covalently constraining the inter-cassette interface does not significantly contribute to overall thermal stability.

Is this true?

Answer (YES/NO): NO